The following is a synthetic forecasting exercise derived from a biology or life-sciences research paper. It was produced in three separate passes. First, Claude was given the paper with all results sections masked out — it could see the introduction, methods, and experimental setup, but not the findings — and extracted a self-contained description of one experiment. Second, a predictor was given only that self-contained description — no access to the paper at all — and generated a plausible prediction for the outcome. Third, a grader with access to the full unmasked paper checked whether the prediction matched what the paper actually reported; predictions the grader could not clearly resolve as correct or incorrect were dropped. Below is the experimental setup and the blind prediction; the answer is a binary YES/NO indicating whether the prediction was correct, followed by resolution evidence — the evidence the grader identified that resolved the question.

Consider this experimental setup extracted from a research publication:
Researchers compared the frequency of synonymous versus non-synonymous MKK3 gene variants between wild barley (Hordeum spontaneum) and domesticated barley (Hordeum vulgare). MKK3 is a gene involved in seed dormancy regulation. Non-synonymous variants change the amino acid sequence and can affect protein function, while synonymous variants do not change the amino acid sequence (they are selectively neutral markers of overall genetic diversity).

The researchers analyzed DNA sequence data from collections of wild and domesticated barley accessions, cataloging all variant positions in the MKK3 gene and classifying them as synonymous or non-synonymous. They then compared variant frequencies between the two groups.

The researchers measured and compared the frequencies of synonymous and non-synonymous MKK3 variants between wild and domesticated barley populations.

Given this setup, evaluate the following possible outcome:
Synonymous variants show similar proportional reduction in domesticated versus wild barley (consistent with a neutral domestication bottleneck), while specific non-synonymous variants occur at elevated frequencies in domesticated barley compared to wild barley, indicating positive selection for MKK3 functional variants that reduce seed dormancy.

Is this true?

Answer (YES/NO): NO